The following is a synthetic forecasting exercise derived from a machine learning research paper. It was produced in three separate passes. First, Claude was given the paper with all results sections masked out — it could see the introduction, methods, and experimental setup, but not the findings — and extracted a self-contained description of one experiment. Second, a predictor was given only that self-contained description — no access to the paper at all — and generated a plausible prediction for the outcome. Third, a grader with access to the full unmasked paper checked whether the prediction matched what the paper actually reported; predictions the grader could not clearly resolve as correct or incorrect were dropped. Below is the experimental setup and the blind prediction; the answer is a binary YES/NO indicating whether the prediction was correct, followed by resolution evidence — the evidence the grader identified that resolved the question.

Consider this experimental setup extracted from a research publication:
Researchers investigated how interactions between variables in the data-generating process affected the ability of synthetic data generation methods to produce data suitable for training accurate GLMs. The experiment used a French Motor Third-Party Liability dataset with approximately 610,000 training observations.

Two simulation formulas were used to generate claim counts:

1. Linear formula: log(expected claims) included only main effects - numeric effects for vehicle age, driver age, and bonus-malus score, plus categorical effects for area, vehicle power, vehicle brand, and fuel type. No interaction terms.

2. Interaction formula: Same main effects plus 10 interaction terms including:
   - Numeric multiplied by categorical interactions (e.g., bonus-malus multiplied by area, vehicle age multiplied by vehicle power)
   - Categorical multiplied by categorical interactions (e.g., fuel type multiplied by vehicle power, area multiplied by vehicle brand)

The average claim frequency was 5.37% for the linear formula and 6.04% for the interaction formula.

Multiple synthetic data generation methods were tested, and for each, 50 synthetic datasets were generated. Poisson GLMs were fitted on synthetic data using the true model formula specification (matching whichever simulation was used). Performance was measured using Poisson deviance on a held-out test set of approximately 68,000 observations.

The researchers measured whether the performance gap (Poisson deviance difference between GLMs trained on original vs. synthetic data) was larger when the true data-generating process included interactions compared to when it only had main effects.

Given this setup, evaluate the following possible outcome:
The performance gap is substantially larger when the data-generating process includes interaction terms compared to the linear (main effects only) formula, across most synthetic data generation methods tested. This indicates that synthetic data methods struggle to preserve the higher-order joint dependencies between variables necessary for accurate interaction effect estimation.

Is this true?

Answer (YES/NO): YES